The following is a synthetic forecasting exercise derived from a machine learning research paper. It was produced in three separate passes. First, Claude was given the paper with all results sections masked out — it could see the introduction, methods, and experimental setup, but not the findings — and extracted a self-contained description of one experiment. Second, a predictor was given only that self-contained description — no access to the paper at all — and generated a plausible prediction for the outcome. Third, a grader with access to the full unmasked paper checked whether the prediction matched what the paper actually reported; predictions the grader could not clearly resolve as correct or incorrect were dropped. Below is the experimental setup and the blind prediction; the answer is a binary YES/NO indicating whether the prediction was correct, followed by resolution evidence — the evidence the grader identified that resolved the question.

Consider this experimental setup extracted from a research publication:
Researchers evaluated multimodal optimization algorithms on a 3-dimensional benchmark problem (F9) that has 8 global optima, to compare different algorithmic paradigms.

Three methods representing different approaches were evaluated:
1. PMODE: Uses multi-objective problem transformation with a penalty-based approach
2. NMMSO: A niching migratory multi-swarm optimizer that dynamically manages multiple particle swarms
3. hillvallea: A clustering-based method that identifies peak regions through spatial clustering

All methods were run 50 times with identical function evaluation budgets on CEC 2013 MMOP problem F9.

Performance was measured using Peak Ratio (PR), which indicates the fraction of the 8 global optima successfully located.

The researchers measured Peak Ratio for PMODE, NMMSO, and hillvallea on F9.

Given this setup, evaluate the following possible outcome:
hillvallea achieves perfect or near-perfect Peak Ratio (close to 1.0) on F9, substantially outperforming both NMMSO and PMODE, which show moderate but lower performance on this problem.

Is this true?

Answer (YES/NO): NO